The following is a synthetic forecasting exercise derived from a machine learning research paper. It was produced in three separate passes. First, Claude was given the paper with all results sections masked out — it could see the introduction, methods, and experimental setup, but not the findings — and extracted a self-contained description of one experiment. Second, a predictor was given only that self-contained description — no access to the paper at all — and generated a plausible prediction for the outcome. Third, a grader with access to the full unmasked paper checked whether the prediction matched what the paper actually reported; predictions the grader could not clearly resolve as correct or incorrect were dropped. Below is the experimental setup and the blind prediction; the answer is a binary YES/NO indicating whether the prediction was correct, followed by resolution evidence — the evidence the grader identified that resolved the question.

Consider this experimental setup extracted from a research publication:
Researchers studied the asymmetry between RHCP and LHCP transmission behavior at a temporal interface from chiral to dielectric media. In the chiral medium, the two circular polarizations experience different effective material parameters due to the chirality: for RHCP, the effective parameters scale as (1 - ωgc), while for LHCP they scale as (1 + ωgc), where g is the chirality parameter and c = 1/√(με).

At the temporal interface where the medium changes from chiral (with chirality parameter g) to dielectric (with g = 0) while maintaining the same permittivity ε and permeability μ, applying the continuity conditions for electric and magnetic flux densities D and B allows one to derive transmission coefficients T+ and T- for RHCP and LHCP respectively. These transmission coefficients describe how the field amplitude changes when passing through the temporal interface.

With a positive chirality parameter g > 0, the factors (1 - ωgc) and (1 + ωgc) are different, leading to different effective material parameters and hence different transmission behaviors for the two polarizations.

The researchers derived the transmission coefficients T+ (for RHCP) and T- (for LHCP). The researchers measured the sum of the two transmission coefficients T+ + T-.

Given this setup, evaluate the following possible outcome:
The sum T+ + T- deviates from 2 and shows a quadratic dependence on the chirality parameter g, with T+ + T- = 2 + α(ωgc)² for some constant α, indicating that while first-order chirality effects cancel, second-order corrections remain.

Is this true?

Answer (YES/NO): NO